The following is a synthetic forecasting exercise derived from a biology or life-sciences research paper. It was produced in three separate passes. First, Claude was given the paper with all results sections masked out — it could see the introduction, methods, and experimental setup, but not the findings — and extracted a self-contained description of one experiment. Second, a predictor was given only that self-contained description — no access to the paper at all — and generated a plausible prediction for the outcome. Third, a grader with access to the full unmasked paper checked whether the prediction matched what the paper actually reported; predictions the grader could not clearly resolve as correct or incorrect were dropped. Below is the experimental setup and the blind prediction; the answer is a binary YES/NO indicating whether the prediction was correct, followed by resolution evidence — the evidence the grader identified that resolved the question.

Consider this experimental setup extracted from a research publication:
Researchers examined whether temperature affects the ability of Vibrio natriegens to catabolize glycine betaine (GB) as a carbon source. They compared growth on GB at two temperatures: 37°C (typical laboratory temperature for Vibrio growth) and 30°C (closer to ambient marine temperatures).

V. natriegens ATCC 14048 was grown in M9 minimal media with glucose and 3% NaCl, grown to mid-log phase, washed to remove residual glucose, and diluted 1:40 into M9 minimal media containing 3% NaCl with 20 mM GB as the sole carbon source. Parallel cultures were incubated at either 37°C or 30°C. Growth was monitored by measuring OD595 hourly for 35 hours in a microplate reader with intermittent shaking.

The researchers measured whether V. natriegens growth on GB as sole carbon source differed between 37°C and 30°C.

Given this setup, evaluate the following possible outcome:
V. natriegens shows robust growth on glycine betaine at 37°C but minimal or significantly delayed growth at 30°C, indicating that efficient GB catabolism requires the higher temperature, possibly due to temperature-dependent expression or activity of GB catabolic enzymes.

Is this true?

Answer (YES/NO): NO